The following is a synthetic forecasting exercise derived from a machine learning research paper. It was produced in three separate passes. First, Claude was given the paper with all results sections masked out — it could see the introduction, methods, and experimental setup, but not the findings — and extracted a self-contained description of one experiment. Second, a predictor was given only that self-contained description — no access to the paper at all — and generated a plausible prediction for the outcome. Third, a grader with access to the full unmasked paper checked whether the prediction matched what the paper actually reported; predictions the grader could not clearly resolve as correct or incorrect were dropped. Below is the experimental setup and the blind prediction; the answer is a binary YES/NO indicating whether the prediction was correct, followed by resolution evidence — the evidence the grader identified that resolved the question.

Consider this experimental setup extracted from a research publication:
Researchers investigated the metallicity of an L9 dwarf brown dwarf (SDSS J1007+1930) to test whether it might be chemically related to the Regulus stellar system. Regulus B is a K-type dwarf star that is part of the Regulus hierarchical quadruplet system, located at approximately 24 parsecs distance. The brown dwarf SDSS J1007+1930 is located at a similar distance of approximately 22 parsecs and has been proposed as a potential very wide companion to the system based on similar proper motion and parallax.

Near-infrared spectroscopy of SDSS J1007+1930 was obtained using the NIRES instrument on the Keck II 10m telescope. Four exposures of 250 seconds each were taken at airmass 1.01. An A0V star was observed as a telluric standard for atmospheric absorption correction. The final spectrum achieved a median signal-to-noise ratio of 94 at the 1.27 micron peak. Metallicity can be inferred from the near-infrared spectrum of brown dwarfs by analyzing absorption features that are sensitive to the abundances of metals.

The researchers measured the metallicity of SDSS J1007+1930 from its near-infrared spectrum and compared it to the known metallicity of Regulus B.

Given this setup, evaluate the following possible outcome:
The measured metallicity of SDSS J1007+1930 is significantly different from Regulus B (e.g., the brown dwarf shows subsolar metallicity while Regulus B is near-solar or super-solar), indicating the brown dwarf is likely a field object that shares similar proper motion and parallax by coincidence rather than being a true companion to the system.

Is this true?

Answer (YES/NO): NO